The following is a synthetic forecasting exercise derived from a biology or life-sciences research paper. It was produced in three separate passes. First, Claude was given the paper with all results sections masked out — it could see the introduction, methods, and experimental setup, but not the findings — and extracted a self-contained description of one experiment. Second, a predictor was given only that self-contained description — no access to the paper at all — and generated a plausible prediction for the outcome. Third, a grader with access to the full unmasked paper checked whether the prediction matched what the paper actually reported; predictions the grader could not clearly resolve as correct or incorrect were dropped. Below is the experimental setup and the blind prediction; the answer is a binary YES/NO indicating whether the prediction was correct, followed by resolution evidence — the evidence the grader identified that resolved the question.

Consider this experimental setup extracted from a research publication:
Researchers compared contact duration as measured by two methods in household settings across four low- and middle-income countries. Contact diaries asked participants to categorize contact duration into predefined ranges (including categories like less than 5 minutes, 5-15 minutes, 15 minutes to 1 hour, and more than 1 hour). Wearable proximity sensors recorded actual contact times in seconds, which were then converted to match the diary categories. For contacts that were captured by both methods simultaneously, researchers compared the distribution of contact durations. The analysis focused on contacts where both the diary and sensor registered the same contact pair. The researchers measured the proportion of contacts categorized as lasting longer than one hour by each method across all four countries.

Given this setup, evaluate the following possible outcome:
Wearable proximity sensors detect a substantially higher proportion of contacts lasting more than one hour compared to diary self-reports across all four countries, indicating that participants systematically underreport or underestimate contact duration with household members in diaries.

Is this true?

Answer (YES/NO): NO